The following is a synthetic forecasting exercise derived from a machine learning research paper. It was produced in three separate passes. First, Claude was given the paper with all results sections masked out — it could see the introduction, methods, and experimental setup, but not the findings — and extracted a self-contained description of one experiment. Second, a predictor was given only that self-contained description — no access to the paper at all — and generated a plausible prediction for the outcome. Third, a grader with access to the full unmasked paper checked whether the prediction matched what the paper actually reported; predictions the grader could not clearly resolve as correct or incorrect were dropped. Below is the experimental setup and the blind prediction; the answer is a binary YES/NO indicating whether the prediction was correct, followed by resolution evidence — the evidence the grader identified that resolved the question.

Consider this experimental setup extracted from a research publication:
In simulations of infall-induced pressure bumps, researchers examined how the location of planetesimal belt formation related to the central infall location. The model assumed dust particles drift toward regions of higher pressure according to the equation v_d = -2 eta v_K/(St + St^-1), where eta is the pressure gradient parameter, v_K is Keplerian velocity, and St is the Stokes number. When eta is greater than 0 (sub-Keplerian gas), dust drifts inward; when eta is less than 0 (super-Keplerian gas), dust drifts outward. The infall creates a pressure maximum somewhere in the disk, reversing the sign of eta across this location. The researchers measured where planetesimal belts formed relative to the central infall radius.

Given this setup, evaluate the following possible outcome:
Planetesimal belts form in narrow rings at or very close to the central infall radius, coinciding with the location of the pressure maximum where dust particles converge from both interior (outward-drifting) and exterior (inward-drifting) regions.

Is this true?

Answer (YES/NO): NO